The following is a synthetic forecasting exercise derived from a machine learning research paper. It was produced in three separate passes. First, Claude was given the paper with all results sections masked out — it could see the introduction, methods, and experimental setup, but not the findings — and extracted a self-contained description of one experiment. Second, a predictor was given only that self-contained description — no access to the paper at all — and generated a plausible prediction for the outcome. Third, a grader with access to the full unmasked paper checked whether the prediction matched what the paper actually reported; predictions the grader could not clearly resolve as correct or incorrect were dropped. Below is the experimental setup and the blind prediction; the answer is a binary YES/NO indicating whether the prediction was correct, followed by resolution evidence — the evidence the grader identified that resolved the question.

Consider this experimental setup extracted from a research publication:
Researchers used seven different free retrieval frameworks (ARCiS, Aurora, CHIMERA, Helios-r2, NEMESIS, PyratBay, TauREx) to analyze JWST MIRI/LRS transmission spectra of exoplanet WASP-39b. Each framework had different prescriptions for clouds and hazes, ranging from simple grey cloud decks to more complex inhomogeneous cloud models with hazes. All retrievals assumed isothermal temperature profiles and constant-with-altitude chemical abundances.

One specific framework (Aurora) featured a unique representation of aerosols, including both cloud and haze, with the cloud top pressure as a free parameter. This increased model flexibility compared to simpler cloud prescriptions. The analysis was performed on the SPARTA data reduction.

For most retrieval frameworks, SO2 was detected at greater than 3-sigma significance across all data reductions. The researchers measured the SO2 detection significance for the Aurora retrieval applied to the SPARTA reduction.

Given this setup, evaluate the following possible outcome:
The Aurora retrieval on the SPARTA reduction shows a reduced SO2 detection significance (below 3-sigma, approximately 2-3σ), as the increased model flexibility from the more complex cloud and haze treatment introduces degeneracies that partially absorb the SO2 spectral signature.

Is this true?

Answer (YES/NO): YES